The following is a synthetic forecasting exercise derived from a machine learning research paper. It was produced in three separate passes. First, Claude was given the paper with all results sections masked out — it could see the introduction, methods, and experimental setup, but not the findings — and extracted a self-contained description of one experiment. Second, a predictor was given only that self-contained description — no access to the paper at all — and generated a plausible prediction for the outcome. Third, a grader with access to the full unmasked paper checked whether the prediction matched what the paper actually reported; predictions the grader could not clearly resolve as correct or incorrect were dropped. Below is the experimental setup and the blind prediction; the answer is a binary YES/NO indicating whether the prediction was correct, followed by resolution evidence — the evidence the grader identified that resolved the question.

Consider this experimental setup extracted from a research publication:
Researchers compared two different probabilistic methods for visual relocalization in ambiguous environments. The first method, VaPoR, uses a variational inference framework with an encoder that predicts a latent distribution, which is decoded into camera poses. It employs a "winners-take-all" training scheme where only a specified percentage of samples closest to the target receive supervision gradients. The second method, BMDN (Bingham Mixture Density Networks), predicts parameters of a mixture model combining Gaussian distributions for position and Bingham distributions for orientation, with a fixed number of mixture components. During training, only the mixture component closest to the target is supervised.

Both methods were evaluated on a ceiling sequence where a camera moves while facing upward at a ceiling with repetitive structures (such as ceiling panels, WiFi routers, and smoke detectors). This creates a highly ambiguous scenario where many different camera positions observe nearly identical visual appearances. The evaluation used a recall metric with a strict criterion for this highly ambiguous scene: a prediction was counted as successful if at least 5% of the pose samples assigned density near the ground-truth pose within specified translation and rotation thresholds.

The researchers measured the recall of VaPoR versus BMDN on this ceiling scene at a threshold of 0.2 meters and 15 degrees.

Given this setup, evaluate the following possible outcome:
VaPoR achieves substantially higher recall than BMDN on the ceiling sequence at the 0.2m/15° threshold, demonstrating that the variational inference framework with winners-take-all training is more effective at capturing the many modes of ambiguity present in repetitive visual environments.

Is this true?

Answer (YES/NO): YES